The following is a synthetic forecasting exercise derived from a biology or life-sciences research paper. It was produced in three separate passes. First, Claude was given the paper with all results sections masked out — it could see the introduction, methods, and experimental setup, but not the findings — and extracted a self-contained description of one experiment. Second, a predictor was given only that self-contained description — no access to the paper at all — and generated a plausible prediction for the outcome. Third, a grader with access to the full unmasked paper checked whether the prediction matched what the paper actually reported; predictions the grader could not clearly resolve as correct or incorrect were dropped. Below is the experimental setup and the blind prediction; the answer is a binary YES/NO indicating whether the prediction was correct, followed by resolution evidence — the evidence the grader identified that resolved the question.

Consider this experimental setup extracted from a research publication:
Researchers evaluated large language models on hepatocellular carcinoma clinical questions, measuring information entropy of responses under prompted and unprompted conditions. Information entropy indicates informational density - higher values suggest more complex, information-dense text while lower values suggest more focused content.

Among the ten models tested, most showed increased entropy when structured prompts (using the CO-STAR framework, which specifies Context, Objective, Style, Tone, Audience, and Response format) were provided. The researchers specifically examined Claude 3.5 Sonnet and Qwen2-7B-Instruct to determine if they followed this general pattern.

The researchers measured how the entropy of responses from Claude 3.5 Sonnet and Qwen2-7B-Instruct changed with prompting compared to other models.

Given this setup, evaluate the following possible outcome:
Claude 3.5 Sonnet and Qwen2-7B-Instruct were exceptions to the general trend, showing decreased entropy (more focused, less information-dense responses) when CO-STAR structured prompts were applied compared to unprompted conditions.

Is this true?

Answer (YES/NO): YES